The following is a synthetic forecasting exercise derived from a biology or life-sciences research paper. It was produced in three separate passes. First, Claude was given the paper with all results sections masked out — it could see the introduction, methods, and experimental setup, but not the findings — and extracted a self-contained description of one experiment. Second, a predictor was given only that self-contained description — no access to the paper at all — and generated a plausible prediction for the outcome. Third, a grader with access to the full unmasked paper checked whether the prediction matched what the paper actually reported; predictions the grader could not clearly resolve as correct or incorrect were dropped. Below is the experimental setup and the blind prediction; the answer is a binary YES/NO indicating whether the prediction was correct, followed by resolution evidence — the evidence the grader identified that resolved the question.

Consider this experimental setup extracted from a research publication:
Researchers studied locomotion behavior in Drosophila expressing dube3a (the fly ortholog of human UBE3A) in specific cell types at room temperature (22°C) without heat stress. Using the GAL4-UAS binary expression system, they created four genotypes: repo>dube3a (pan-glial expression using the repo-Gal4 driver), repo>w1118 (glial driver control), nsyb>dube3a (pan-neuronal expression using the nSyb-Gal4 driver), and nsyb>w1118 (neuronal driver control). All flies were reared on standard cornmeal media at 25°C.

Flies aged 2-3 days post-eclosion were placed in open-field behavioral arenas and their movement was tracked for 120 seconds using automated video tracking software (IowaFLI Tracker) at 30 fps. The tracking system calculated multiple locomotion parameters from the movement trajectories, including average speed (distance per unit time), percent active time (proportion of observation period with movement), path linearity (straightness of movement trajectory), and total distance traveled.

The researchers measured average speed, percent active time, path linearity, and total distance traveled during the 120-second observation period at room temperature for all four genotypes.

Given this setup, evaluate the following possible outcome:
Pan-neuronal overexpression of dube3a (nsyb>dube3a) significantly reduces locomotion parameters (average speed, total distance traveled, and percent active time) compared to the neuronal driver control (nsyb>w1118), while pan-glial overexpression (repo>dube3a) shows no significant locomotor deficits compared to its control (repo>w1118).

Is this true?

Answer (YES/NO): NO